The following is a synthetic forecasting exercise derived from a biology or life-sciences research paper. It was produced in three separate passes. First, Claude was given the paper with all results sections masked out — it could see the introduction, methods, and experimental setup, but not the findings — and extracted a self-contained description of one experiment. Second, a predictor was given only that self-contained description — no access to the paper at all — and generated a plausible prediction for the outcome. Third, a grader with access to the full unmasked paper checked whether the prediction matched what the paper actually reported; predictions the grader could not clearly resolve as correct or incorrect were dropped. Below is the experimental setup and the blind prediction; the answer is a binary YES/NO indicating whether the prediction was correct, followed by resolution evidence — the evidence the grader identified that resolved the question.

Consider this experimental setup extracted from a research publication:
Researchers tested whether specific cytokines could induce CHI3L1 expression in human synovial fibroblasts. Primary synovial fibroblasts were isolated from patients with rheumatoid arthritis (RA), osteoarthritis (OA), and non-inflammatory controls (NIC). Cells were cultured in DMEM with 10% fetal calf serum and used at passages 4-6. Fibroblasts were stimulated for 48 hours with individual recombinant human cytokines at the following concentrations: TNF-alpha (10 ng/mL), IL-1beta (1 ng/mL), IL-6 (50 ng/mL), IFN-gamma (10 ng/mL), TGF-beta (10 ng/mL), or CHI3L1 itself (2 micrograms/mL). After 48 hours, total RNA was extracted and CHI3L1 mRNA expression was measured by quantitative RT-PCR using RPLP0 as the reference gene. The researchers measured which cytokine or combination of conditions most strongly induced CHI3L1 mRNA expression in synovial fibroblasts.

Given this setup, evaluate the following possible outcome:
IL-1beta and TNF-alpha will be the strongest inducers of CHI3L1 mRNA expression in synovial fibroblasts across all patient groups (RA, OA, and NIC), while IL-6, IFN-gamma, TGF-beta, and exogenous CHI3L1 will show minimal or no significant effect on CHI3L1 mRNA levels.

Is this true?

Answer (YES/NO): NO